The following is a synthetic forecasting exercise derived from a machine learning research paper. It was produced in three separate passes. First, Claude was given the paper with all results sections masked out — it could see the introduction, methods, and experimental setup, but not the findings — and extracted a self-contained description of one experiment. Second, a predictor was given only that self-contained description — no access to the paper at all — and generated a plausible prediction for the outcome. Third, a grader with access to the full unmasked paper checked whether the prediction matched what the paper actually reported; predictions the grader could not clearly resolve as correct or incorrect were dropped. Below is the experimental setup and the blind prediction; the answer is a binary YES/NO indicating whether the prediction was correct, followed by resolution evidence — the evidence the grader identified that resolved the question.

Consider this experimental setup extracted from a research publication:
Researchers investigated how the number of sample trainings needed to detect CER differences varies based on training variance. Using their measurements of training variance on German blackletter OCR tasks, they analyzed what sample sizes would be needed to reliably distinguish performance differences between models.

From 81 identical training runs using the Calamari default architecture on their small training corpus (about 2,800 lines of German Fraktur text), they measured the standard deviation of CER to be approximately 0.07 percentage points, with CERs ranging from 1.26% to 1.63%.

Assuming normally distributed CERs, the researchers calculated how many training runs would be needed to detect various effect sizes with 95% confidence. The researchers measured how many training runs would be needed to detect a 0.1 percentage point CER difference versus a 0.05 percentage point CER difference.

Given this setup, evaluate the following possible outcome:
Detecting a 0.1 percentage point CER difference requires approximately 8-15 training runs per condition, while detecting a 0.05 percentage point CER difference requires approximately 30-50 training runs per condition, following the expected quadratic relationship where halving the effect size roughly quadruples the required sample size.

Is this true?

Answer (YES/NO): NO